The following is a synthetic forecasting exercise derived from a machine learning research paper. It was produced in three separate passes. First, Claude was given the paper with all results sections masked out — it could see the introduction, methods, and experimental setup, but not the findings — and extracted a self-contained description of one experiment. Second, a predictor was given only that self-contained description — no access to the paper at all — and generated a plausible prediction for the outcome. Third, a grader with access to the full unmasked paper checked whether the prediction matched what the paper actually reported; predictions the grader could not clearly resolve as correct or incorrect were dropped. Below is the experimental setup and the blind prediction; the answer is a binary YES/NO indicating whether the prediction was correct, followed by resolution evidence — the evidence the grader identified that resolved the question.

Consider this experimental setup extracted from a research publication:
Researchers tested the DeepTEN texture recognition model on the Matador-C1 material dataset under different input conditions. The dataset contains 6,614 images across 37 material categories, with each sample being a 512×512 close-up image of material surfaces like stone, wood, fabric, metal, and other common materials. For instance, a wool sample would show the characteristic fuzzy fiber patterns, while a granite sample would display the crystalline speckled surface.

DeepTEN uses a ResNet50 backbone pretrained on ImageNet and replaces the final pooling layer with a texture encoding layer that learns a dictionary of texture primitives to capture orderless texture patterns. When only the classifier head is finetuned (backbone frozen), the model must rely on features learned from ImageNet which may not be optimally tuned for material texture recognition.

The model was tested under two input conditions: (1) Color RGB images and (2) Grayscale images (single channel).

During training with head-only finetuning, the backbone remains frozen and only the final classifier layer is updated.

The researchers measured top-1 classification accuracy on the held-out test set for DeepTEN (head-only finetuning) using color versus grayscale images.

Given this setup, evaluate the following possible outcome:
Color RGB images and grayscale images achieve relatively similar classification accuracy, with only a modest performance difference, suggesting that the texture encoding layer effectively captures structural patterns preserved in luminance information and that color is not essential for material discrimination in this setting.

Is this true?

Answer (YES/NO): NO